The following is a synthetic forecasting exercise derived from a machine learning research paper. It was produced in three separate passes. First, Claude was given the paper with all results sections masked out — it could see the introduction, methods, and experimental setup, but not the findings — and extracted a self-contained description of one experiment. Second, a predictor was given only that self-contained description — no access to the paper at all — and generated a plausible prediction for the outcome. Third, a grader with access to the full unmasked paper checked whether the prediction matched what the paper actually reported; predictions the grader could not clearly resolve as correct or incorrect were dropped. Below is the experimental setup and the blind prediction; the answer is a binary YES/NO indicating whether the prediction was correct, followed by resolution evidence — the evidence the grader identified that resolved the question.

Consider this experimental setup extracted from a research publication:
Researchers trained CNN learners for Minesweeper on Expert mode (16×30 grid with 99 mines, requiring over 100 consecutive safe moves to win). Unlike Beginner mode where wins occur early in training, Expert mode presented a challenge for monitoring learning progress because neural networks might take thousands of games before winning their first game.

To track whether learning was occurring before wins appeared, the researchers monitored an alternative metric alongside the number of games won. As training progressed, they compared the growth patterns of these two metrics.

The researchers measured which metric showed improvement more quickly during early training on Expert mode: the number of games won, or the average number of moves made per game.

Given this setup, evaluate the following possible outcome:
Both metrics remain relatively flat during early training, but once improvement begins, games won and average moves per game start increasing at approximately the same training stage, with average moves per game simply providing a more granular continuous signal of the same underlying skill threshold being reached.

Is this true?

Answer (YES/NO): NO